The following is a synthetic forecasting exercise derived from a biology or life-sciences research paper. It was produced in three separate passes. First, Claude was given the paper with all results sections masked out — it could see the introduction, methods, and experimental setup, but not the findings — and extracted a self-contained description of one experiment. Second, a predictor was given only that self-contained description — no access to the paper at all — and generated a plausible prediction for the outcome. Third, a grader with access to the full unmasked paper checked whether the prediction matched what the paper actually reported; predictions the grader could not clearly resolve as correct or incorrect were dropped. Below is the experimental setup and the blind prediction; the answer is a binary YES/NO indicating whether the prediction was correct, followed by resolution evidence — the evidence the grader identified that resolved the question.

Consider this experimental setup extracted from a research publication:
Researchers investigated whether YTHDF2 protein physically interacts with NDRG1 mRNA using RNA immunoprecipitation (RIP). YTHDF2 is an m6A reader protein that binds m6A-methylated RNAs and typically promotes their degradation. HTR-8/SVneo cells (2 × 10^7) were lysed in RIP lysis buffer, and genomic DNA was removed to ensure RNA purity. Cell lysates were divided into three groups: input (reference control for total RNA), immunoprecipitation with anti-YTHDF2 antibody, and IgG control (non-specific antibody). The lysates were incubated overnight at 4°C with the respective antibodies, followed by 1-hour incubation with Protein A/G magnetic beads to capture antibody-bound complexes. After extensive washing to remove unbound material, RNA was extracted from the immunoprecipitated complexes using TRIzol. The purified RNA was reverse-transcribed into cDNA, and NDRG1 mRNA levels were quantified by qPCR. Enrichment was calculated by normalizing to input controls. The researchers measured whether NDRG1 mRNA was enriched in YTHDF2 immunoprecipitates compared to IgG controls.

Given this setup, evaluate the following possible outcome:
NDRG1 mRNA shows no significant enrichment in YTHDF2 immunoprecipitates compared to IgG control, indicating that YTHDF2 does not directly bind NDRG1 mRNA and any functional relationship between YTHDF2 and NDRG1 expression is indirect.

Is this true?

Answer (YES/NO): NO